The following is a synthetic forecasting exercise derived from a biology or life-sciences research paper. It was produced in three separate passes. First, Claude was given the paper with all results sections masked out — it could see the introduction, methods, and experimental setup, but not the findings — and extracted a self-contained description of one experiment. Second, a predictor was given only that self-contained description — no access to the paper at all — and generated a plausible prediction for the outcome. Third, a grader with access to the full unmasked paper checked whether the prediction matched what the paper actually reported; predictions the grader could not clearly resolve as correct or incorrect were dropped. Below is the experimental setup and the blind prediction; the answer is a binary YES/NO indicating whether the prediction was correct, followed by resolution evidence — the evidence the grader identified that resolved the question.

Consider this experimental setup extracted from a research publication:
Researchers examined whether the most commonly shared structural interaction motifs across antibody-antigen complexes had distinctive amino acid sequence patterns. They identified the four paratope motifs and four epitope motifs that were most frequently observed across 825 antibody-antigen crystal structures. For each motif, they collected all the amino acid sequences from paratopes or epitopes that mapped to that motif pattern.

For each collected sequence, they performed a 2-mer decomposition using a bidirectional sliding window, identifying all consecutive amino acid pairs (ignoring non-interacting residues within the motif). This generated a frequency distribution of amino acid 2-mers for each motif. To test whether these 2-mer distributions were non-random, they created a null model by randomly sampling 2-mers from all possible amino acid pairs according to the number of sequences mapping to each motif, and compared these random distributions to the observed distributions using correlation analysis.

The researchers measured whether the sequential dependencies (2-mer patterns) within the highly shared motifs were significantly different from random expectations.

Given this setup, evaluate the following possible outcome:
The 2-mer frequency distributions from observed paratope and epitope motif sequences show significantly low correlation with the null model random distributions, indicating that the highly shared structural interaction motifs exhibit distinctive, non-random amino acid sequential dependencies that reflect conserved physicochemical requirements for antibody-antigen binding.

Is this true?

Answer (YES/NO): YES